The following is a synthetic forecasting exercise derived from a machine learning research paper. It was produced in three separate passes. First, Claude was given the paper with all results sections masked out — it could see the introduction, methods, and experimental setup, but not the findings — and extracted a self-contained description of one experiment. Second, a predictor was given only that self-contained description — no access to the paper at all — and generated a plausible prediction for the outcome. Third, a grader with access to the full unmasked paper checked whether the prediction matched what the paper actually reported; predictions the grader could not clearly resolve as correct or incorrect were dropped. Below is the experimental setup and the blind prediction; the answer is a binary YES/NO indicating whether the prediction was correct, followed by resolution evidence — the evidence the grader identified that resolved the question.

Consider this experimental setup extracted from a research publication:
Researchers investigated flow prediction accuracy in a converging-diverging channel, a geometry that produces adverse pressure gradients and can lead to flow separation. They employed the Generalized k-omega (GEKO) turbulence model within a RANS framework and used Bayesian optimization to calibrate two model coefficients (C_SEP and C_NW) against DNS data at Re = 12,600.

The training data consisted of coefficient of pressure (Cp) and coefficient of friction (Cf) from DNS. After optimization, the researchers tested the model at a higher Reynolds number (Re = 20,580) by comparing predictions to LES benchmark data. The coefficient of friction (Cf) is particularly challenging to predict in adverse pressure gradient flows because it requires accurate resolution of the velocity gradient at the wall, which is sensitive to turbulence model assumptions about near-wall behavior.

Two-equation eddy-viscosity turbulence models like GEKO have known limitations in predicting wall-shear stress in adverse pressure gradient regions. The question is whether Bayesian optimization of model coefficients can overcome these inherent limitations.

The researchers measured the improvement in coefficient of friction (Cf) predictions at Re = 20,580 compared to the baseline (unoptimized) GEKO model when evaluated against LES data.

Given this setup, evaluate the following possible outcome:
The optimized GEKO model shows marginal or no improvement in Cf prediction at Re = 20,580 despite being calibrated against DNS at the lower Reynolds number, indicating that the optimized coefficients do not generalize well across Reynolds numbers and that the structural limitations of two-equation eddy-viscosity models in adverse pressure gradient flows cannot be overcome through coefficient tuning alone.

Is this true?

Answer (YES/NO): NO